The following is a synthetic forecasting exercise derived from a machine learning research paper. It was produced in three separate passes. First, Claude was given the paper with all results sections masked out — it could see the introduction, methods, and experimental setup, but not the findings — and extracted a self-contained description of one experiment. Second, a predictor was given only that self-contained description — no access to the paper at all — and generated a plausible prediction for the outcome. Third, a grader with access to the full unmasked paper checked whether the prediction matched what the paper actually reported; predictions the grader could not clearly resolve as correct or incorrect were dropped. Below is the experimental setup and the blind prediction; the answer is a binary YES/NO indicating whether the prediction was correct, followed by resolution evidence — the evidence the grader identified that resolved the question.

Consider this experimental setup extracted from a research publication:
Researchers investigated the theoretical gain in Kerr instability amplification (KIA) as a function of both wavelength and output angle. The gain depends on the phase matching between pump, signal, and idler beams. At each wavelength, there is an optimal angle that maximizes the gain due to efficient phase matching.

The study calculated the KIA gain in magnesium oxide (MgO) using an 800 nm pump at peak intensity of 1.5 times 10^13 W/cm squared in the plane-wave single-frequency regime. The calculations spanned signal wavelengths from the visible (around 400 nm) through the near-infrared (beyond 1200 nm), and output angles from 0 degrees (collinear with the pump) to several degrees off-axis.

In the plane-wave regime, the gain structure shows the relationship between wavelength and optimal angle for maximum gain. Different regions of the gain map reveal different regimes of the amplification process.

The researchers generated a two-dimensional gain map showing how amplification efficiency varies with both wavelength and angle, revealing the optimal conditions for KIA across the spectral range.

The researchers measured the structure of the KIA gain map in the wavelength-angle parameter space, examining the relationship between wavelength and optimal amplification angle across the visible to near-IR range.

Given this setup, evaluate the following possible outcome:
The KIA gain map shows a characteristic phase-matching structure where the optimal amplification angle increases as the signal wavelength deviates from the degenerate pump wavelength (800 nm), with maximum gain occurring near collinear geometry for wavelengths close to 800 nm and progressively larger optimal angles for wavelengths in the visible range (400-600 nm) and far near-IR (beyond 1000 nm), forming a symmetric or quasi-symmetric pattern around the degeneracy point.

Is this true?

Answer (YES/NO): NO